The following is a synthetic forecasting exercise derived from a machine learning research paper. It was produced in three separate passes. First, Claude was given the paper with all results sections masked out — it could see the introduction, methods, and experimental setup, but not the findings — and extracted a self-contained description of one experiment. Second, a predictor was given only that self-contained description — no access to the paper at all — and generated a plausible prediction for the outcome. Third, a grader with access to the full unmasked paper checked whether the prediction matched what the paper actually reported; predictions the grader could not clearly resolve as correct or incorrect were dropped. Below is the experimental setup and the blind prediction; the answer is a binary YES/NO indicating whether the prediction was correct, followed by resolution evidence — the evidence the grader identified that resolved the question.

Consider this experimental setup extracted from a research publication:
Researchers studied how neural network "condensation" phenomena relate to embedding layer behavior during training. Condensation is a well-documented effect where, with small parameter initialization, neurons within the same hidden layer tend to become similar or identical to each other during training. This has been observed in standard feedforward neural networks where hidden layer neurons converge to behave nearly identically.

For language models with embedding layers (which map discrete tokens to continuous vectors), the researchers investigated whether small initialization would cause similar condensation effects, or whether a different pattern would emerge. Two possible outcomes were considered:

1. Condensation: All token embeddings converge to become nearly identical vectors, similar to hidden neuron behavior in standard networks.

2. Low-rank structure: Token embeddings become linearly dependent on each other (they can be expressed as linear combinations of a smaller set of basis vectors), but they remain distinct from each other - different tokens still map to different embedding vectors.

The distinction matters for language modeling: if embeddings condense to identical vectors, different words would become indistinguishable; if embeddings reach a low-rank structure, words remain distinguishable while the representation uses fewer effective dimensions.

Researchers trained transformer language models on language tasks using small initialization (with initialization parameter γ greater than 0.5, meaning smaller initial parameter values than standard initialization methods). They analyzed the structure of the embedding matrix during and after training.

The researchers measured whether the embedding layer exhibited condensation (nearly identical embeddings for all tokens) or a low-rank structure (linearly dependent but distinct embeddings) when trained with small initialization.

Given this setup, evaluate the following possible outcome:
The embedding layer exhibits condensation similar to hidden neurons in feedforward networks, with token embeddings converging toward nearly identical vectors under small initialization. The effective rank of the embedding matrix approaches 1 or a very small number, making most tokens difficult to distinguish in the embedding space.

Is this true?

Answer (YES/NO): NO